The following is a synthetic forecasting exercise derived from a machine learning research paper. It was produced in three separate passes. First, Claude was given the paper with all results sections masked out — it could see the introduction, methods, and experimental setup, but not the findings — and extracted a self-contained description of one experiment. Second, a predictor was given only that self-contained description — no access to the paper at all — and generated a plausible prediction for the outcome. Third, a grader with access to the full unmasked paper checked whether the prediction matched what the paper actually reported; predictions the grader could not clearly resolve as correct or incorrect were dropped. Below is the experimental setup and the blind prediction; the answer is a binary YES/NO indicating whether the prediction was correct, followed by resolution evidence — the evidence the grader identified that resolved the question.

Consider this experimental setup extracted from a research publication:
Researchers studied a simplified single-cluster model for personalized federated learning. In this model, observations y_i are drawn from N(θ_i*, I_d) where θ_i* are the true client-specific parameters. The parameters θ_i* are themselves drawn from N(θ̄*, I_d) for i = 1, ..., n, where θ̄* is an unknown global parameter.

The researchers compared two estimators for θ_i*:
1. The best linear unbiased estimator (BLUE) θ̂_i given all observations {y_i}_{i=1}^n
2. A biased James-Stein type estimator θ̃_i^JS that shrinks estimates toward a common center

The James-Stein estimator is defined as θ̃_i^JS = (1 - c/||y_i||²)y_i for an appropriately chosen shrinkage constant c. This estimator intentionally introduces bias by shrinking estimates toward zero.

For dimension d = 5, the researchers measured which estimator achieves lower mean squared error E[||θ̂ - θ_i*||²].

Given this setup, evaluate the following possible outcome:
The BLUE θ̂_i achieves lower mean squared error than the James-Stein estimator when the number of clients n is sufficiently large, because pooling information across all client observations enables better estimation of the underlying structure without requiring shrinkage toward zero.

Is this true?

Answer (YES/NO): NO